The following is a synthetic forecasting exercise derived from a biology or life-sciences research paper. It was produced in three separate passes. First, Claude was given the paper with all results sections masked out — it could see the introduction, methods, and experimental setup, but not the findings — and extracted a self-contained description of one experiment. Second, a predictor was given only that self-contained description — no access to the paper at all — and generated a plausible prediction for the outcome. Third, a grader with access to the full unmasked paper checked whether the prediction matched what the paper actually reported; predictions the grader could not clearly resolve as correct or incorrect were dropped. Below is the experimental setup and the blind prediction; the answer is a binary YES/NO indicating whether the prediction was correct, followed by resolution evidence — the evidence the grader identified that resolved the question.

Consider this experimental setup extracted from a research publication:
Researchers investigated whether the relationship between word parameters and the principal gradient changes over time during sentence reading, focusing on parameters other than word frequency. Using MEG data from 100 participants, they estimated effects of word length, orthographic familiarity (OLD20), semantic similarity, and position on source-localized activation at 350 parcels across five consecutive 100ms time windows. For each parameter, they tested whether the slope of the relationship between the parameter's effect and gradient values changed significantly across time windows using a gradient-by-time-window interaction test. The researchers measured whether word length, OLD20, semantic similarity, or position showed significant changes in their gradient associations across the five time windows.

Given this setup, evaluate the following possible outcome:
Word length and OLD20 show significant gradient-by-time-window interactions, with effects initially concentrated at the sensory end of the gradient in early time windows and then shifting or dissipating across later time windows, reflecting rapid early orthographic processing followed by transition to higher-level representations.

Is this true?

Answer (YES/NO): NO